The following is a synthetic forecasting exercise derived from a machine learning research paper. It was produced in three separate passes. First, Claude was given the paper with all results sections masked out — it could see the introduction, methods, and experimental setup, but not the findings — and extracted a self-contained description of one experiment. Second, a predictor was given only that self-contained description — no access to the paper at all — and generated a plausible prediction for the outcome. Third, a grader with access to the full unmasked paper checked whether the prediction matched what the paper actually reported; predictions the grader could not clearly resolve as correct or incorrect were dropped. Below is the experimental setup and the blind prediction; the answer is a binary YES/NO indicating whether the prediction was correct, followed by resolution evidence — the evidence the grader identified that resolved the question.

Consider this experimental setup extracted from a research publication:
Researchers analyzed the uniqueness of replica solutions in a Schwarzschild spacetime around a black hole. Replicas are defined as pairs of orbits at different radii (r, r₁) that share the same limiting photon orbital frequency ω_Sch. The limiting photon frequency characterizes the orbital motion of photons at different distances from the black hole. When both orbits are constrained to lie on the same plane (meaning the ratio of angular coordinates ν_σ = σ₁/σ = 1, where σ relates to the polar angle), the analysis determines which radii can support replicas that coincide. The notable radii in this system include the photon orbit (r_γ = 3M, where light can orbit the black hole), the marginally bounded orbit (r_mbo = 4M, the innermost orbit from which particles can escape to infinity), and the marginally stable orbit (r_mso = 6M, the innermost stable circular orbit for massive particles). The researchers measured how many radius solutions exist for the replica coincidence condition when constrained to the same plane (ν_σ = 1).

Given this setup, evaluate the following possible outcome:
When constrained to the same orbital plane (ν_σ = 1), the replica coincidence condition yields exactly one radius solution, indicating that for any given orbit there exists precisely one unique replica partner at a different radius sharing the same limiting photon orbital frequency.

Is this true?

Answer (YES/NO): NO